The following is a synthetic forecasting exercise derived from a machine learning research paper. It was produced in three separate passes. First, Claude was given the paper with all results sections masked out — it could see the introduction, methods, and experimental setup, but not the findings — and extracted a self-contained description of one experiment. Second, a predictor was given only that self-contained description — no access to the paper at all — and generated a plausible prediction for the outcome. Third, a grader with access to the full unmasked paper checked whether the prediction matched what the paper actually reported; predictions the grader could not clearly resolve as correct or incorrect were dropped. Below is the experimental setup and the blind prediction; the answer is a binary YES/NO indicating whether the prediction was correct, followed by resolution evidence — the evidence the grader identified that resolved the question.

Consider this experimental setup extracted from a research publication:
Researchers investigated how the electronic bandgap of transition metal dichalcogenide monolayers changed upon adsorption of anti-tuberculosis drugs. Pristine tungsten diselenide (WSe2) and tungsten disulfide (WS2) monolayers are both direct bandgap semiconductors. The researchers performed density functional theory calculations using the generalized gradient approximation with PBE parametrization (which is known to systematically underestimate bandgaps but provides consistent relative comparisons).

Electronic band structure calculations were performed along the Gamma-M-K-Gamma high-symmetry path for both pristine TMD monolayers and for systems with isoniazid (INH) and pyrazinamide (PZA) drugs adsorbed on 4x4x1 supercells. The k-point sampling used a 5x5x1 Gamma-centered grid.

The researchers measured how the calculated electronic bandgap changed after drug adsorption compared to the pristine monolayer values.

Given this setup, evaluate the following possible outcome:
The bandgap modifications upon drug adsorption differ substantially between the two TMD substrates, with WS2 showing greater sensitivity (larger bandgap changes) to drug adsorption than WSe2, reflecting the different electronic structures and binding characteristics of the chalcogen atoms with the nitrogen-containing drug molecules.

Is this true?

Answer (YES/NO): NO